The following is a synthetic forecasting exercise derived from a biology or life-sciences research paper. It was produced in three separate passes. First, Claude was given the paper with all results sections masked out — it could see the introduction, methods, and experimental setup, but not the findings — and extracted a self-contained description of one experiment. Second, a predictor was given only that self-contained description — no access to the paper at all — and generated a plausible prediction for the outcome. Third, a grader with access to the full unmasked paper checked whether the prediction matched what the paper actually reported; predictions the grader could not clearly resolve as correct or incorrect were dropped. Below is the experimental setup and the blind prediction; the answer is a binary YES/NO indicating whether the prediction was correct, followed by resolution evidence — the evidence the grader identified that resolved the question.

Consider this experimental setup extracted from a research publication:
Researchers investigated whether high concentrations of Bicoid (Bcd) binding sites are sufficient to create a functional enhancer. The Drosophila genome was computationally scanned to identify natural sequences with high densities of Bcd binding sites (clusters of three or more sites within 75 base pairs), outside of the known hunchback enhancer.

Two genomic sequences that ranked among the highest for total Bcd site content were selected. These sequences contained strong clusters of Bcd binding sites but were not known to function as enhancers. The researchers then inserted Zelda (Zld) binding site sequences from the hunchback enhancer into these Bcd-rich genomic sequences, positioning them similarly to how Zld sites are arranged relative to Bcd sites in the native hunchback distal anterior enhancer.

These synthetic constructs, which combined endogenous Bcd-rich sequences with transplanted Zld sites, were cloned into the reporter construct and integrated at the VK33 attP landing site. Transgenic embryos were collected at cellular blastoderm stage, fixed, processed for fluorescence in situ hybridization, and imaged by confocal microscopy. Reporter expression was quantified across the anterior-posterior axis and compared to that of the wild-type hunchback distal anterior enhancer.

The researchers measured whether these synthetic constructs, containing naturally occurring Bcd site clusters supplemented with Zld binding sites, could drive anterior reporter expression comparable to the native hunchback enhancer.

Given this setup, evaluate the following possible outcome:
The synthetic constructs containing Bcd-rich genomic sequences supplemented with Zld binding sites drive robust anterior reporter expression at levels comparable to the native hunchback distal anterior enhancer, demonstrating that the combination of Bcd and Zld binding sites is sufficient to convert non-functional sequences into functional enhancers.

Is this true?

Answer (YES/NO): NO